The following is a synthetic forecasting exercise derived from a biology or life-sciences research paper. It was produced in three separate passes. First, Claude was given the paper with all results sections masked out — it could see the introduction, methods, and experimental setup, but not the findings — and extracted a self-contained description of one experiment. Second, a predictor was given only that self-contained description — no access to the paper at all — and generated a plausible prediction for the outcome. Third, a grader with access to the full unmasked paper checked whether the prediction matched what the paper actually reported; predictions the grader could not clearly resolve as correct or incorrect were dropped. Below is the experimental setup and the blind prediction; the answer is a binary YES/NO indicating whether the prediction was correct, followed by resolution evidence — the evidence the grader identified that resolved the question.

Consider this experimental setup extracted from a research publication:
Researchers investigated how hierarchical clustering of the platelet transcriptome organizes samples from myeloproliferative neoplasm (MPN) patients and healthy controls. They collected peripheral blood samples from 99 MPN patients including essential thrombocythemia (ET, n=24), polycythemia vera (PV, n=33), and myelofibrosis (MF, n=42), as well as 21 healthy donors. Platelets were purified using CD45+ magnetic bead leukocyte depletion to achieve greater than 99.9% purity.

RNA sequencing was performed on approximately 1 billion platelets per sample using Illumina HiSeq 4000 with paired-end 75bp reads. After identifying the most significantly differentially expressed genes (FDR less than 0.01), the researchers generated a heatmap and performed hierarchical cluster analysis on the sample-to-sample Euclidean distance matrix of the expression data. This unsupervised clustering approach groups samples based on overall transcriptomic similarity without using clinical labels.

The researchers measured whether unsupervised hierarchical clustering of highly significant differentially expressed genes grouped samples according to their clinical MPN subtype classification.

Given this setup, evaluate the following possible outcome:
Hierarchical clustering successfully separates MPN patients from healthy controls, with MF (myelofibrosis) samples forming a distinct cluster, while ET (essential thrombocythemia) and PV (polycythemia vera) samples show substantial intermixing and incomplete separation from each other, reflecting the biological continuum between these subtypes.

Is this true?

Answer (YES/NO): YES